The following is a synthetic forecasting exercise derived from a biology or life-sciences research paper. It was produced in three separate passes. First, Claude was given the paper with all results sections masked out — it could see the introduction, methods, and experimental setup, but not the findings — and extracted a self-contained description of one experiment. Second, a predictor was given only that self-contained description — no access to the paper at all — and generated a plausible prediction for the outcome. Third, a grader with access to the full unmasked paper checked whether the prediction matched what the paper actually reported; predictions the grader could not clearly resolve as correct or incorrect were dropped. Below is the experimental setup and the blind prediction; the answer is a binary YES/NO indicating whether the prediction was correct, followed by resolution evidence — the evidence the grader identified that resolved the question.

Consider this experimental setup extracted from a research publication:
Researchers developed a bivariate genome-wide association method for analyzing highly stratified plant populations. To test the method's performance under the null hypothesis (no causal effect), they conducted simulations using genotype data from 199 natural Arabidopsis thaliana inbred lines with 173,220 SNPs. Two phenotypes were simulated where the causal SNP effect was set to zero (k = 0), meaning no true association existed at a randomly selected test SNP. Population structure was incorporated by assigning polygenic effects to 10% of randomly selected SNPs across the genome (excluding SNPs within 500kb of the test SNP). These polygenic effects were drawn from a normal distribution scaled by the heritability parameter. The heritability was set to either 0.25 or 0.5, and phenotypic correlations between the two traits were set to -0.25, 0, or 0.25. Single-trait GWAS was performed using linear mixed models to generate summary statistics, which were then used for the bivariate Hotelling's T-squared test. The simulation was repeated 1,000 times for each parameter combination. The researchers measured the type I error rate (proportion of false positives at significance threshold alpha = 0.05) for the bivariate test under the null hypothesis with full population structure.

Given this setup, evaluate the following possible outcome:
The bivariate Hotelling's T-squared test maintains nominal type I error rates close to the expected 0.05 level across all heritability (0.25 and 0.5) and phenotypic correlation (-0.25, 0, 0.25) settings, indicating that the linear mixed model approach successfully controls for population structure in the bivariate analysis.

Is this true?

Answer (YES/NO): YES